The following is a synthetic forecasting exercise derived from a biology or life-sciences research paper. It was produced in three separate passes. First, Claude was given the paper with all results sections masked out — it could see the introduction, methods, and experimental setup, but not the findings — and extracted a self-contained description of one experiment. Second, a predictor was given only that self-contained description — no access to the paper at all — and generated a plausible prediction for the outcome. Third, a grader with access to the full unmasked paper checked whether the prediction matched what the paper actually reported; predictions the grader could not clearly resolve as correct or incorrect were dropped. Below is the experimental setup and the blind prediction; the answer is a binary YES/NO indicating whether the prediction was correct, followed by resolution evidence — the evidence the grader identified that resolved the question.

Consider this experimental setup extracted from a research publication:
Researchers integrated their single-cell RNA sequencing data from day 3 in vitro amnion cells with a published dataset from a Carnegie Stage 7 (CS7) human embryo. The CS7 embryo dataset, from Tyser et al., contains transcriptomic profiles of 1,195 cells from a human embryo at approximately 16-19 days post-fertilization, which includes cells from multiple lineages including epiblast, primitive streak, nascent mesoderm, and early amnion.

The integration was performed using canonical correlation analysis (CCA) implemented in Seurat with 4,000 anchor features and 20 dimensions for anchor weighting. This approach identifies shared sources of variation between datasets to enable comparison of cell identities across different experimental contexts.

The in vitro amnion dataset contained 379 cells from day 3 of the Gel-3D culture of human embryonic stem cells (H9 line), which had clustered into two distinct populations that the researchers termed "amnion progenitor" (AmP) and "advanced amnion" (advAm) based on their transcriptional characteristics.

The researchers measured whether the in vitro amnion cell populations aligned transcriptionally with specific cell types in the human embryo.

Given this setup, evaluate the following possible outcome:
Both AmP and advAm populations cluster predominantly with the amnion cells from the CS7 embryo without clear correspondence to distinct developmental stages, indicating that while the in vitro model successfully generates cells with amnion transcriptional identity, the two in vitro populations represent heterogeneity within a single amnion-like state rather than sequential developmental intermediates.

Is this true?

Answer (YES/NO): NO